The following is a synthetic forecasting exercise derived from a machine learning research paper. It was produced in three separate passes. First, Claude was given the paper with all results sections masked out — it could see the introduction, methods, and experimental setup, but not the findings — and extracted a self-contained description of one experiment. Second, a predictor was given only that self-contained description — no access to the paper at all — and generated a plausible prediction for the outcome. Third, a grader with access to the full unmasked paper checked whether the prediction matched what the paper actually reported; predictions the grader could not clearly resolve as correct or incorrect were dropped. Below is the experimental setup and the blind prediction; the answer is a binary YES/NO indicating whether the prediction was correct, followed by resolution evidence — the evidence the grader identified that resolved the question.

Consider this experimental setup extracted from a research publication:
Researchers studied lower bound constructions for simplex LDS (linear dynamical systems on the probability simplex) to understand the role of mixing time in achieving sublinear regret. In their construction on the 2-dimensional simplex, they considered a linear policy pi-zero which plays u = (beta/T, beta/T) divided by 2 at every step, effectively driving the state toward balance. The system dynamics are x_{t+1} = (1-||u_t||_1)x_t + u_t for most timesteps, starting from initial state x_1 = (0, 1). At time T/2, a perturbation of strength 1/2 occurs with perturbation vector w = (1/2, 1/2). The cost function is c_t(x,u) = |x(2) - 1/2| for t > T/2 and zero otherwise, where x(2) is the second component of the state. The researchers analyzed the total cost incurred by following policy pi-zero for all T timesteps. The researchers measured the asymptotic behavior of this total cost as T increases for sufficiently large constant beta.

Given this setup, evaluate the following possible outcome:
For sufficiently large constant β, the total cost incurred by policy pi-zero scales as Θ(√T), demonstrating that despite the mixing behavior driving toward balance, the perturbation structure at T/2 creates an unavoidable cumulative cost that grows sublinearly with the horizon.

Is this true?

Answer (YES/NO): NO